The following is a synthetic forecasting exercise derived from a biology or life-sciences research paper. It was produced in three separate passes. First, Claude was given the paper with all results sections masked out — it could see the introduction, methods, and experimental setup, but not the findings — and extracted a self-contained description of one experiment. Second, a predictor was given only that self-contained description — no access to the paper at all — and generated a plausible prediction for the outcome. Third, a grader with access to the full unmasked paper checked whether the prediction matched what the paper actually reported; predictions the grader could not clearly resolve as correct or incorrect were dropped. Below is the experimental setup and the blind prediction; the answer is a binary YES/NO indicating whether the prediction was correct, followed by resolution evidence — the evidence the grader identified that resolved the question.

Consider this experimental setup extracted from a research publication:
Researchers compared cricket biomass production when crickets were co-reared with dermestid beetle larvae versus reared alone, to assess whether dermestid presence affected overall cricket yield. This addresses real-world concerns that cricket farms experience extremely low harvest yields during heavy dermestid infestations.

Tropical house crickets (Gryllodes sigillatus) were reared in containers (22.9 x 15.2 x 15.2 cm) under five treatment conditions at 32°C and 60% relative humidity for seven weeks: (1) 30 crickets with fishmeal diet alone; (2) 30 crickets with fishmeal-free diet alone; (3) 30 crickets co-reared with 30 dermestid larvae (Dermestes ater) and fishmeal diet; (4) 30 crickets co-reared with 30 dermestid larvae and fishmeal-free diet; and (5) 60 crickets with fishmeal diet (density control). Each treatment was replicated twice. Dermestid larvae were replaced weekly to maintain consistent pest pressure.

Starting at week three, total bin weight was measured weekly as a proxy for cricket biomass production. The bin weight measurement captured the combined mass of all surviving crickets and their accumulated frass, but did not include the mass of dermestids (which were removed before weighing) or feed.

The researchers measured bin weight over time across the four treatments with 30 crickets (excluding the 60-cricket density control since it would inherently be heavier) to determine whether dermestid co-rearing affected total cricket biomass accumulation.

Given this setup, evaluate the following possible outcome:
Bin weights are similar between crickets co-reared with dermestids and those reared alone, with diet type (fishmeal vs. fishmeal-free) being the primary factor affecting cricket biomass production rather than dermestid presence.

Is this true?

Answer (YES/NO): NO